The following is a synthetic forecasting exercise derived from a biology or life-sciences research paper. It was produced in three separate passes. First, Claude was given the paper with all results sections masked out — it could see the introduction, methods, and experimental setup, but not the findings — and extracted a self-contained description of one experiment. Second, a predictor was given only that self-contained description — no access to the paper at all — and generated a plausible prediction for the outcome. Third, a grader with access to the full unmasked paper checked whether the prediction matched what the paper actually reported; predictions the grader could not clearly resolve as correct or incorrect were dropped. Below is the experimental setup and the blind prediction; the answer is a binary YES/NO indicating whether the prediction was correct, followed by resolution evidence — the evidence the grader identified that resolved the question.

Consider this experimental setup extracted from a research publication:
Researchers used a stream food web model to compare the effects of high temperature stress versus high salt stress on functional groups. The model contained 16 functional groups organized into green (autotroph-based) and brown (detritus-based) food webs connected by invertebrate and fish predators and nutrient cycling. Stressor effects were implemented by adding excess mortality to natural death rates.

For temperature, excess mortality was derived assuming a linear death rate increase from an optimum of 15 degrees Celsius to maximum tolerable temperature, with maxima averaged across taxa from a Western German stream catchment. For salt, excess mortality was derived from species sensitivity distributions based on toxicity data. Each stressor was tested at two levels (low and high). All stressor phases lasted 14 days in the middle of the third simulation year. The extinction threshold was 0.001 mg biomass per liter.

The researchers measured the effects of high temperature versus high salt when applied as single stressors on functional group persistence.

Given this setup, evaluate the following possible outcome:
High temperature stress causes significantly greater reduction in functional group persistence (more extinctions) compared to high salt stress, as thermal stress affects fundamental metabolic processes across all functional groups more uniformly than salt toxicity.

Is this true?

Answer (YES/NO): YES